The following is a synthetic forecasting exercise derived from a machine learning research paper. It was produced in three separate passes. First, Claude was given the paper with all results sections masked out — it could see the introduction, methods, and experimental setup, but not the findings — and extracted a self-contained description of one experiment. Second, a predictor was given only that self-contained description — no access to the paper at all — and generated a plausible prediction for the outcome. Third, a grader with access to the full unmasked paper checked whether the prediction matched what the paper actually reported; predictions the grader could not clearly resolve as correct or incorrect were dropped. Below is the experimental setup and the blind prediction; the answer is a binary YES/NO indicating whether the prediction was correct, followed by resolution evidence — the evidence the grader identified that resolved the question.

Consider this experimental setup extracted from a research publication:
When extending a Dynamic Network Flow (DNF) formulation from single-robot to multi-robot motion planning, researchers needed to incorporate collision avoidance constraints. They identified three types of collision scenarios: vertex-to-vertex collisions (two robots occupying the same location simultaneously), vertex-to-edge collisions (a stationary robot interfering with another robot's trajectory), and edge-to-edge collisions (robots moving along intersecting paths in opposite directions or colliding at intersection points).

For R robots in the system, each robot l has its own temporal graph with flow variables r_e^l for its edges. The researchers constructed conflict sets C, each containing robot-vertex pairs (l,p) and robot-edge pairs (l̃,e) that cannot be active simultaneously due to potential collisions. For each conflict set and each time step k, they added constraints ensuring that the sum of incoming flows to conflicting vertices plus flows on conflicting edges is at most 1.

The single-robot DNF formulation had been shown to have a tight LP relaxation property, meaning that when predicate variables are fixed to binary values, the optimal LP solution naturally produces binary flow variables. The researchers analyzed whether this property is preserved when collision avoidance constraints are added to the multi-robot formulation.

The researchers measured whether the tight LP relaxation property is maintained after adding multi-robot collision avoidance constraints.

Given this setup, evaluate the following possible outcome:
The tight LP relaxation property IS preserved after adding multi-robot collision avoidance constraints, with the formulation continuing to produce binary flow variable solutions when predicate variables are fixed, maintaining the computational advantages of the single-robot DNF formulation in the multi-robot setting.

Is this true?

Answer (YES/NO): NO